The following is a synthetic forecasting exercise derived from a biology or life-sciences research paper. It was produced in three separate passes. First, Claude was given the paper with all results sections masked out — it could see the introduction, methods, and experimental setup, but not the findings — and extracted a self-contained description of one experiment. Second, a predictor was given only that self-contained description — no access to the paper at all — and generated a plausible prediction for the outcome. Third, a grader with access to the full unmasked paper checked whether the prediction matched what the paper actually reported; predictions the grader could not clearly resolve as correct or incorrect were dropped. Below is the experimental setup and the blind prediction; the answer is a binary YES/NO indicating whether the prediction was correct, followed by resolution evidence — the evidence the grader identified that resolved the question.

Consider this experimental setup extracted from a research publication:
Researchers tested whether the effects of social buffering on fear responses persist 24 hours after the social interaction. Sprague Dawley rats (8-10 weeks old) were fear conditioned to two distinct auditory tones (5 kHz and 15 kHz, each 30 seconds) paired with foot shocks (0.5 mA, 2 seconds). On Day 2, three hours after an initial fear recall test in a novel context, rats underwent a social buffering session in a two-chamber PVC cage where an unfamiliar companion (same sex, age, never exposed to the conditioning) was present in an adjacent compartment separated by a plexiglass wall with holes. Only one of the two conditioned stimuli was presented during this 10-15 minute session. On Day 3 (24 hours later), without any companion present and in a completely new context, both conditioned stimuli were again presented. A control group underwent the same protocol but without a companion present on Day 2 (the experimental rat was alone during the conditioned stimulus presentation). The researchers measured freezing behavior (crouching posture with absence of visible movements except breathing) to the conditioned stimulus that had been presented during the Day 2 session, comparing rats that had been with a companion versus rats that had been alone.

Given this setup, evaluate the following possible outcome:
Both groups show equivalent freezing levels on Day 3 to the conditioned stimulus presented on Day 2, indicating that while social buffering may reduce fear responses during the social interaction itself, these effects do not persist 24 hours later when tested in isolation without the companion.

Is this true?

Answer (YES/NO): NO